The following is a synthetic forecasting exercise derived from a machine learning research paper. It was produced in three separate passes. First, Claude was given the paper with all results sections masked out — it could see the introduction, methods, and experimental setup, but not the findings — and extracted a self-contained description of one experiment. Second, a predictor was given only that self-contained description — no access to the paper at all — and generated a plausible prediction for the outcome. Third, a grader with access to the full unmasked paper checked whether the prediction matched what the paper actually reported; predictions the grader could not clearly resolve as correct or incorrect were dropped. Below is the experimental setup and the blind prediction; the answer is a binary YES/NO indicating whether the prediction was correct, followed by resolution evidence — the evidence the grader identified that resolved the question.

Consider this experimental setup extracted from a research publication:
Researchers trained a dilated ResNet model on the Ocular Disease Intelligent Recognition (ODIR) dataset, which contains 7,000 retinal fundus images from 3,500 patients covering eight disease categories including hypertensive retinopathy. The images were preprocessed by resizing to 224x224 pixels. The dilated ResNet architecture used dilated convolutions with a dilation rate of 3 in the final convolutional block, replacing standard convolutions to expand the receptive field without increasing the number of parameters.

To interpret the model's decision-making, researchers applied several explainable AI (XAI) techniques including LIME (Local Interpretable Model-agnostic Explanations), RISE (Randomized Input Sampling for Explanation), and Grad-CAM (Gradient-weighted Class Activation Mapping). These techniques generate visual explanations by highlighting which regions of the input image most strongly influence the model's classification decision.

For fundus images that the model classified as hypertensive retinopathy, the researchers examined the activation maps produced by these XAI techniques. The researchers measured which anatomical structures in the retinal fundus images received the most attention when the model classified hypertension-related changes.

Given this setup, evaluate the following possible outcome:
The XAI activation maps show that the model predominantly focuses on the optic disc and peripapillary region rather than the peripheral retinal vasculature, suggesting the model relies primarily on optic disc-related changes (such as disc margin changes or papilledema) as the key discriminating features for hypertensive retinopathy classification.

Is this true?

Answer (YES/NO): NO